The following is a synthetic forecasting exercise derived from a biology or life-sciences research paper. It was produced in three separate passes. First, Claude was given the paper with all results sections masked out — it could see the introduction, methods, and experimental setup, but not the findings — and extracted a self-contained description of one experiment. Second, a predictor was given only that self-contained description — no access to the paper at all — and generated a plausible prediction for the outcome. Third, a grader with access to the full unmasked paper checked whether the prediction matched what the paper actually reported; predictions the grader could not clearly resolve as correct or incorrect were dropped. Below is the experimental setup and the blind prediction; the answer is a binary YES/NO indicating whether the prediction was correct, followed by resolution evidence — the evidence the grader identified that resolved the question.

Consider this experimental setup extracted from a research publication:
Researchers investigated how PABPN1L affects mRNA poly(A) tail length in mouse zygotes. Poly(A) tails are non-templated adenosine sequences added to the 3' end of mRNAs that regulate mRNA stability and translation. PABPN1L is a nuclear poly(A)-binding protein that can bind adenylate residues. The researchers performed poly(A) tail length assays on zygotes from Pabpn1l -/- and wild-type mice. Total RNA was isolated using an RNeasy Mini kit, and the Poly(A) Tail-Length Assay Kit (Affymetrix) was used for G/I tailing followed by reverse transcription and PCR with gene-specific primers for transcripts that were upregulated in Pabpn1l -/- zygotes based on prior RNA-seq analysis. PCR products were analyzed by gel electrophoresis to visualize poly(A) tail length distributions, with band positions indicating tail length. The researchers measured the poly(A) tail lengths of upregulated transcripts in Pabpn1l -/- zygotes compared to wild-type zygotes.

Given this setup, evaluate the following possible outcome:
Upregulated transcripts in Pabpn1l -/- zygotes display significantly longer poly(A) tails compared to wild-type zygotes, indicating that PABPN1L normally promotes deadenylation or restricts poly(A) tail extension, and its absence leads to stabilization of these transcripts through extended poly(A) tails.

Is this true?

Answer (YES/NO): YES